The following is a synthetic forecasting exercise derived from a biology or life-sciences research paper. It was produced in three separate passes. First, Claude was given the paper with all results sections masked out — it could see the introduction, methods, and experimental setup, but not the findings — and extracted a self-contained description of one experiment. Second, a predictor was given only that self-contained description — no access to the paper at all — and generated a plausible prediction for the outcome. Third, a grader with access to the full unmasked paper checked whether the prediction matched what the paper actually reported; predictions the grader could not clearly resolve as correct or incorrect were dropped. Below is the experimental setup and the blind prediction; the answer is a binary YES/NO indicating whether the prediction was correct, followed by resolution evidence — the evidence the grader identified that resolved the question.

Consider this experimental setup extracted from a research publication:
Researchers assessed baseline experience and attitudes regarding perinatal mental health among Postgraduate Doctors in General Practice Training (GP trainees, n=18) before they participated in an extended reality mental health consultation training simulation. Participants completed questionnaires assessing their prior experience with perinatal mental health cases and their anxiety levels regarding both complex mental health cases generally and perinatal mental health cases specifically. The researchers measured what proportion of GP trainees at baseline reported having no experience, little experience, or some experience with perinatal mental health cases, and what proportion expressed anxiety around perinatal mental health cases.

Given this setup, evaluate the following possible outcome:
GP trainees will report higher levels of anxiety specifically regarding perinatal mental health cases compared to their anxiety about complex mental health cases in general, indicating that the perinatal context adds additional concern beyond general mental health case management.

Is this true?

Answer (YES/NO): YES